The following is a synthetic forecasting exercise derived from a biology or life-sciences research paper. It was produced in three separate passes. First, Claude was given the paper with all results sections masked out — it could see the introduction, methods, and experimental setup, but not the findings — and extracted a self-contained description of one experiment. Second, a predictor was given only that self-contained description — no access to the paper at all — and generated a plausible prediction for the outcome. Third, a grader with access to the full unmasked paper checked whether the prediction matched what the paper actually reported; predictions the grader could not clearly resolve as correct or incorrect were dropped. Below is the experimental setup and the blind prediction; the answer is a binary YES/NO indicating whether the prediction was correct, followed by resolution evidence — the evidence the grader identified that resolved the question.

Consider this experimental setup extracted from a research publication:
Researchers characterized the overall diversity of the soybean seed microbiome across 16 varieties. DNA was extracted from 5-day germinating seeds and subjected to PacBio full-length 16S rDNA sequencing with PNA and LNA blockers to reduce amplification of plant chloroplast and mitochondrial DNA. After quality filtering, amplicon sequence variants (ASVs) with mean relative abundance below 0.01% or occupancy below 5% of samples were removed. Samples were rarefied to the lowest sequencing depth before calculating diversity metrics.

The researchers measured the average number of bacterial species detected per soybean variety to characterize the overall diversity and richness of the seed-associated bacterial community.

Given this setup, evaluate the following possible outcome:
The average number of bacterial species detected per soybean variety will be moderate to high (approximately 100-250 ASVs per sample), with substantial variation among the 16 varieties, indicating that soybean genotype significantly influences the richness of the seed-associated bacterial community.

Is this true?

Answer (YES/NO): NO